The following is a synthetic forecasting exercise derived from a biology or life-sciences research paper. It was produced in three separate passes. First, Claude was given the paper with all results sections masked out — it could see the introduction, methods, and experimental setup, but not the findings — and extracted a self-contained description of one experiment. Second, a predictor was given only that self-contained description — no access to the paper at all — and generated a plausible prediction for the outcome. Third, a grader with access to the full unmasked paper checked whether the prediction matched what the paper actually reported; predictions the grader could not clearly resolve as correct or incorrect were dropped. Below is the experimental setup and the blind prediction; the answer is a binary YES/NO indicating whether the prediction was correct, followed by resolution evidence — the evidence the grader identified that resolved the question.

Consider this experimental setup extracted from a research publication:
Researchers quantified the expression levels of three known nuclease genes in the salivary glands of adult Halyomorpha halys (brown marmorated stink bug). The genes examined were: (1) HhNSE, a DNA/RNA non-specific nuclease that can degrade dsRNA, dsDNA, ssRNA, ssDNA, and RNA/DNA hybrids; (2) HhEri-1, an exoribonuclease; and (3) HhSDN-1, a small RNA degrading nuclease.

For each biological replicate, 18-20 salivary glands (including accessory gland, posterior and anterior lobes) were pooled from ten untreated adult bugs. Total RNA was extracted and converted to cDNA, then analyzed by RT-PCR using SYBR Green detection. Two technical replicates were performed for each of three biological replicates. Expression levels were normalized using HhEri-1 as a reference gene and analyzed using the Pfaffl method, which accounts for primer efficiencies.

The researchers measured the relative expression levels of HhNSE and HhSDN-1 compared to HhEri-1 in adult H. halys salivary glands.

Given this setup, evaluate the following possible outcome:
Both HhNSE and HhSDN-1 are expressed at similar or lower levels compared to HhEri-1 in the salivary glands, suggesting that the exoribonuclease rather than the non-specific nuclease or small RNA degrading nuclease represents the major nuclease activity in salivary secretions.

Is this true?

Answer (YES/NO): NO